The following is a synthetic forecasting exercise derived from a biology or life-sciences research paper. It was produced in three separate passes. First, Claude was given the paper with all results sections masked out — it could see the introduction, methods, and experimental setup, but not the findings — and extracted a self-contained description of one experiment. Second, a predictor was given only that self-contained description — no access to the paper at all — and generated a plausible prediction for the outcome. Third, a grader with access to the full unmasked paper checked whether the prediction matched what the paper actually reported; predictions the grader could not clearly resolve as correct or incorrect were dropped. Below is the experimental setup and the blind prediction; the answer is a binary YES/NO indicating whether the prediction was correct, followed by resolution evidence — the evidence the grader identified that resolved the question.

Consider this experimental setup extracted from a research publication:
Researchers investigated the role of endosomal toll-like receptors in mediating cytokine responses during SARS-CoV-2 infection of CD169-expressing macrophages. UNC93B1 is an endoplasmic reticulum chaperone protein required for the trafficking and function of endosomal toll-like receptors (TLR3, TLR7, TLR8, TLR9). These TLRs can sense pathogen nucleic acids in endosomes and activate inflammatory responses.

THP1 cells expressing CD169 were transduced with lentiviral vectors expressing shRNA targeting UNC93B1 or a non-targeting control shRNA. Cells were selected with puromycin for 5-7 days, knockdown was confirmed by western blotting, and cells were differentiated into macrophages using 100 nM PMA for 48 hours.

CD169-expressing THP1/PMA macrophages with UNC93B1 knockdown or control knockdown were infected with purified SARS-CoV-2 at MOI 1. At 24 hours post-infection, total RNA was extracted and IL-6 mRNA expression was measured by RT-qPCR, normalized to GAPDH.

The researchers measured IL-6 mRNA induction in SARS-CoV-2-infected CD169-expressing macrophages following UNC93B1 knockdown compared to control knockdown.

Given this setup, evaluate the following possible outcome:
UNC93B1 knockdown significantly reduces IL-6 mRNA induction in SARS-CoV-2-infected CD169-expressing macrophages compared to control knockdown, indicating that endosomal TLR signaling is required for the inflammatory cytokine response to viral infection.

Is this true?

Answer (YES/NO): NO